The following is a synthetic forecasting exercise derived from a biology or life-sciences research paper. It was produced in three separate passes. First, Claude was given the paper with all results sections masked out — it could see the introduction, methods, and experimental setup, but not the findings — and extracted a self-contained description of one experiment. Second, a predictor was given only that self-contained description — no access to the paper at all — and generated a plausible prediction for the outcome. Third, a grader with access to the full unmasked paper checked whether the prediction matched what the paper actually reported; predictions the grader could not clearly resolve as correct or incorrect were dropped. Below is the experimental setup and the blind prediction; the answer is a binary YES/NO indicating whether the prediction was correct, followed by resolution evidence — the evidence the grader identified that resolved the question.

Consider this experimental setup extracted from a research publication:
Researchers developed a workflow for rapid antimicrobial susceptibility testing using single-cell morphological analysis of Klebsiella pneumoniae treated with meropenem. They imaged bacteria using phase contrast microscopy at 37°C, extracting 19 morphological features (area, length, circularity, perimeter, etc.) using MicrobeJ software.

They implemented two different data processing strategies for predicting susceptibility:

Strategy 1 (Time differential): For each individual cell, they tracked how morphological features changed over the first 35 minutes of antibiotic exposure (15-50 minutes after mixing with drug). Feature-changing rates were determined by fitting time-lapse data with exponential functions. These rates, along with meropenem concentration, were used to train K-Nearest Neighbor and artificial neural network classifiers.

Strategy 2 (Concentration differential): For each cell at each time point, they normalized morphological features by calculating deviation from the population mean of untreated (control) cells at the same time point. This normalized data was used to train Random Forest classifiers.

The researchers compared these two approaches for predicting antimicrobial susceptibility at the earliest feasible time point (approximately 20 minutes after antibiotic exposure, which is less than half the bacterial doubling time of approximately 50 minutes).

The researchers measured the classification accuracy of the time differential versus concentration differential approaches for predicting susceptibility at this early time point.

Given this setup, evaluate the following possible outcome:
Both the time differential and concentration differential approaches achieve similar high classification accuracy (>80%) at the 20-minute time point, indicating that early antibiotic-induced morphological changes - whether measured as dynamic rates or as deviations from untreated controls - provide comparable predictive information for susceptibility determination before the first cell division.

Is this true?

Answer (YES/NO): NO